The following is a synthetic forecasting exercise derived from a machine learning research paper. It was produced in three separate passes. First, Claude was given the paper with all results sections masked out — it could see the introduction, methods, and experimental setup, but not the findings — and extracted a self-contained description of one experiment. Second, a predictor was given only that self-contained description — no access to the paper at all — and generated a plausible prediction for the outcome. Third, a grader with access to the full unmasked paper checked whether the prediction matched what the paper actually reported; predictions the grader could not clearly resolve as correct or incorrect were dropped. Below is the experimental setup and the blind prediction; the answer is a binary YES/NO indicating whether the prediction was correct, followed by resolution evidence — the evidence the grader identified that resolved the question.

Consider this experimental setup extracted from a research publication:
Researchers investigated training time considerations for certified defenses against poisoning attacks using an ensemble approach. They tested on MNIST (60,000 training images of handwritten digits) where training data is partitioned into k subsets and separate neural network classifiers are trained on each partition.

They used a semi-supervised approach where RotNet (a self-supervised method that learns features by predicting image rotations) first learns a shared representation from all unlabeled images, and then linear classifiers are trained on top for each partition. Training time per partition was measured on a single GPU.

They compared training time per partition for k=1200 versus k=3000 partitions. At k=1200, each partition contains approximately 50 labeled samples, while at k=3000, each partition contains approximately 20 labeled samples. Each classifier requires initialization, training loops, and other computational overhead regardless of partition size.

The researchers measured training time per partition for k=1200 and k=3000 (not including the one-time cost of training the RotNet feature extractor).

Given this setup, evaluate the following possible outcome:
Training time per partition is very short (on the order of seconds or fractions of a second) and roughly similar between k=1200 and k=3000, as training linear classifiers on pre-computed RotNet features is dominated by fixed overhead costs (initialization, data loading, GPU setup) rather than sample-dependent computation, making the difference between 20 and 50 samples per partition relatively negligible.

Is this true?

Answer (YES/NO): YES